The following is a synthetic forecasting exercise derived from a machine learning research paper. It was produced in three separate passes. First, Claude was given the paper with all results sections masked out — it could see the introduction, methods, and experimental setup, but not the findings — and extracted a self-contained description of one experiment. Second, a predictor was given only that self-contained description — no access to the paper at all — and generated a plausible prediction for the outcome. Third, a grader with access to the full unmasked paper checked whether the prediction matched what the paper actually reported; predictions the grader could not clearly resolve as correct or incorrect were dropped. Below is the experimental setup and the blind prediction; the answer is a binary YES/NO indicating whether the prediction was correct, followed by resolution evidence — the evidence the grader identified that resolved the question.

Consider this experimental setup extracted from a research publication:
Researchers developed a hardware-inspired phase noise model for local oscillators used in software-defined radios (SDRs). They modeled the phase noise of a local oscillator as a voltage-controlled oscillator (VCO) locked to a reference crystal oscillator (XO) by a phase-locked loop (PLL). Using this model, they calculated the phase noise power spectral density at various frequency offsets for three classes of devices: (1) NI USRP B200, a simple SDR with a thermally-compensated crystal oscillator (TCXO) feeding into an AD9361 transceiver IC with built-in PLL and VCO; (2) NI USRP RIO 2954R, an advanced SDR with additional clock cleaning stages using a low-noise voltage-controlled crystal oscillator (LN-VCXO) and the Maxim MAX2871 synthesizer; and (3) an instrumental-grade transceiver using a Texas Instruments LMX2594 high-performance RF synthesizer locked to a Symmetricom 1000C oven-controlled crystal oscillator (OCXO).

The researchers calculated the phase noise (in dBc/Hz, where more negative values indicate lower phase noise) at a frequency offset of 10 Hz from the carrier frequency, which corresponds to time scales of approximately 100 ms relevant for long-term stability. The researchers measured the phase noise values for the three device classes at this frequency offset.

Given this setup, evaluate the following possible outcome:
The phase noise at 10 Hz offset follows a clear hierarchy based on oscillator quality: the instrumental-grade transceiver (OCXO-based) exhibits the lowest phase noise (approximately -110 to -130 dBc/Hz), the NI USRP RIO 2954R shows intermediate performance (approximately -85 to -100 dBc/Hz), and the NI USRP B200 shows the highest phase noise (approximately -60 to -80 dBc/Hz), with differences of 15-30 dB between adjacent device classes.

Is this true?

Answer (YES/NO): NO